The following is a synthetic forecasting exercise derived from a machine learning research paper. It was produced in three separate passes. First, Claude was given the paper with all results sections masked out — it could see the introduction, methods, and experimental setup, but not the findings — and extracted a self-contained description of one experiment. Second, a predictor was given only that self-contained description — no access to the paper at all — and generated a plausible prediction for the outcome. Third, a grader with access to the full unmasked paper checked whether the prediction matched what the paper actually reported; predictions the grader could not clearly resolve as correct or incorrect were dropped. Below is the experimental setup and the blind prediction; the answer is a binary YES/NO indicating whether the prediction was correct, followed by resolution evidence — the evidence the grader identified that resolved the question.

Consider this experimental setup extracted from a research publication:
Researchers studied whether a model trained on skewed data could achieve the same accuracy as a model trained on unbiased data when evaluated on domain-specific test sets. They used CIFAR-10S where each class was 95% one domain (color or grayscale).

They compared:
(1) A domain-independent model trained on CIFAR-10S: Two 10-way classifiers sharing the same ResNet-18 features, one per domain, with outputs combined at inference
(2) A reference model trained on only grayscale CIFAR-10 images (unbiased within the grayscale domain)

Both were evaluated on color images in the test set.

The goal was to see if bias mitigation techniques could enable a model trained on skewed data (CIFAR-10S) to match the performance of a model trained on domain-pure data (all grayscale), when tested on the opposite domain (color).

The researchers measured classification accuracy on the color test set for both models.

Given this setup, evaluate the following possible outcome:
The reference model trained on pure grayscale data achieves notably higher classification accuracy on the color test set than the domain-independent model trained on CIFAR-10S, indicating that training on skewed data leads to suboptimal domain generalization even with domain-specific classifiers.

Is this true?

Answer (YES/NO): NO